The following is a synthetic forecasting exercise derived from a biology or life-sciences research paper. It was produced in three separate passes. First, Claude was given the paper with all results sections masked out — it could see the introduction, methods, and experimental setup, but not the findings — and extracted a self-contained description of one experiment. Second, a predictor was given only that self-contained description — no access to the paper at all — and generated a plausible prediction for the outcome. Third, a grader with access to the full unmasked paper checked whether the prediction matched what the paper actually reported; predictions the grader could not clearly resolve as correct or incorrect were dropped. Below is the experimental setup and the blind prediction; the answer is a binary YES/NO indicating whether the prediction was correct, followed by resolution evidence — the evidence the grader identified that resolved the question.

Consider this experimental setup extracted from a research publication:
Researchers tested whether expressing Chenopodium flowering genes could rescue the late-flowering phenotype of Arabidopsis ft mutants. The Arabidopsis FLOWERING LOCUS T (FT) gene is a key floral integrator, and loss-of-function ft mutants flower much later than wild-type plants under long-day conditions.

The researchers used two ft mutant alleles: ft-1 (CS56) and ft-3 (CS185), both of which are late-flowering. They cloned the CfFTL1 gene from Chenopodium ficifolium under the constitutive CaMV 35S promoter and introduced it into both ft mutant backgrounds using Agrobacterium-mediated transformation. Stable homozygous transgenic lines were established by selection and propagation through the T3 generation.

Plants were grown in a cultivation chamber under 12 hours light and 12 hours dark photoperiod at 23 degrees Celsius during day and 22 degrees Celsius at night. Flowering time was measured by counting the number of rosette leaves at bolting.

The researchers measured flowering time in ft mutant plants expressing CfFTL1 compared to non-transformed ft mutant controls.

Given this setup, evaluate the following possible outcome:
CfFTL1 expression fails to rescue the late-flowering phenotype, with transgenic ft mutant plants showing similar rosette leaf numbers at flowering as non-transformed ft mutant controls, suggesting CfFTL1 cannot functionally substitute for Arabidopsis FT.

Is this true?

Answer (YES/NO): NO